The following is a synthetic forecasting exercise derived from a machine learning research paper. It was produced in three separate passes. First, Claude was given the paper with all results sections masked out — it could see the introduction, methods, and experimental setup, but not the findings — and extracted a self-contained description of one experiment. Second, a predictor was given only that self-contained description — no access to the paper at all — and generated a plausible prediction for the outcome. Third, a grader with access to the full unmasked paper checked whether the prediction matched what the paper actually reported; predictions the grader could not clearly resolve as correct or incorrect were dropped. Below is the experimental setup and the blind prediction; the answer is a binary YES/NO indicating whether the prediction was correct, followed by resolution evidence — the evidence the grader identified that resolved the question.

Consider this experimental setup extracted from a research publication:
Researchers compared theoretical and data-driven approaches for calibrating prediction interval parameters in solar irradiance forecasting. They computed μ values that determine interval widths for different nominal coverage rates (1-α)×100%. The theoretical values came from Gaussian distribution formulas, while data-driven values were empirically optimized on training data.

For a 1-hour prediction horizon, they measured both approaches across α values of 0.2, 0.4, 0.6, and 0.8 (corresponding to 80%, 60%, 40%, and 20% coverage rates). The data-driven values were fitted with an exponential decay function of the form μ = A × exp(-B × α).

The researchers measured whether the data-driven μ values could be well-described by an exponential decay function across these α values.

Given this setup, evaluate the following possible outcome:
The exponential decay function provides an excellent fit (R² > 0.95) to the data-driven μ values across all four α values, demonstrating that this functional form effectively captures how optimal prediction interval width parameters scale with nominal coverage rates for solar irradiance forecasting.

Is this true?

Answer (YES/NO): YES